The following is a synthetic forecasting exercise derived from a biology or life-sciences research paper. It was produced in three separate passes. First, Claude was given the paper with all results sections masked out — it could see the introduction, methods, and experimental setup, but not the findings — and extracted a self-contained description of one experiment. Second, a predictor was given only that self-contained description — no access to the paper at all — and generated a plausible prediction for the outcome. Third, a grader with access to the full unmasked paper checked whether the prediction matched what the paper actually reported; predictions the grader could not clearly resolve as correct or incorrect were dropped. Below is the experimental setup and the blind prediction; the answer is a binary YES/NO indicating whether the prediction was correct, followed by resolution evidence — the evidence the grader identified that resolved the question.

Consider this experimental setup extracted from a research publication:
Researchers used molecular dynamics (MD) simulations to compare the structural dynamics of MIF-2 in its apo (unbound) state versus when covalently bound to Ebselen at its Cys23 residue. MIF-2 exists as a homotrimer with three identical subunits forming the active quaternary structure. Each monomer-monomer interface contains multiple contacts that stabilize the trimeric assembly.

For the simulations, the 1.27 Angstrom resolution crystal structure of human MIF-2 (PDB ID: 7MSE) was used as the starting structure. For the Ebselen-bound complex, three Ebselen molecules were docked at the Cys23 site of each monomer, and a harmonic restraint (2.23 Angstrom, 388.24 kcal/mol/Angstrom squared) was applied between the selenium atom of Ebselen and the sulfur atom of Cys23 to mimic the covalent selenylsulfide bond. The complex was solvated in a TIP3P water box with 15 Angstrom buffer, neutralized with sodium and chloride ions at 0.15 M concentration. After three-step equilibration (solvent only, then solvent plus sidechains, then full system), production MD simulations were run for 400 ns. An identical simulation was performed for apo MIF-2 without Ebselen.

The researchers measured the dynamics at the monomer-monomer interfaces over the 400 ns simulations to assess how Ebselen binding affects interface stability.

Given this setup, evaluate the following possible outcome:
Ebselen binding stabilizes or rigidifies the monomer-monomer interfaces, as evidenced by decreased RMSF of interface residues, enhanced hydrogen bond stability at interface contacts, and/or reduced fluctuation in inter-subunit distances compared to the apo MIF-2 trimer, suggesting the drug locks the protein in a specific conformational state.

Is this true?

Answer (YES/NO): NO